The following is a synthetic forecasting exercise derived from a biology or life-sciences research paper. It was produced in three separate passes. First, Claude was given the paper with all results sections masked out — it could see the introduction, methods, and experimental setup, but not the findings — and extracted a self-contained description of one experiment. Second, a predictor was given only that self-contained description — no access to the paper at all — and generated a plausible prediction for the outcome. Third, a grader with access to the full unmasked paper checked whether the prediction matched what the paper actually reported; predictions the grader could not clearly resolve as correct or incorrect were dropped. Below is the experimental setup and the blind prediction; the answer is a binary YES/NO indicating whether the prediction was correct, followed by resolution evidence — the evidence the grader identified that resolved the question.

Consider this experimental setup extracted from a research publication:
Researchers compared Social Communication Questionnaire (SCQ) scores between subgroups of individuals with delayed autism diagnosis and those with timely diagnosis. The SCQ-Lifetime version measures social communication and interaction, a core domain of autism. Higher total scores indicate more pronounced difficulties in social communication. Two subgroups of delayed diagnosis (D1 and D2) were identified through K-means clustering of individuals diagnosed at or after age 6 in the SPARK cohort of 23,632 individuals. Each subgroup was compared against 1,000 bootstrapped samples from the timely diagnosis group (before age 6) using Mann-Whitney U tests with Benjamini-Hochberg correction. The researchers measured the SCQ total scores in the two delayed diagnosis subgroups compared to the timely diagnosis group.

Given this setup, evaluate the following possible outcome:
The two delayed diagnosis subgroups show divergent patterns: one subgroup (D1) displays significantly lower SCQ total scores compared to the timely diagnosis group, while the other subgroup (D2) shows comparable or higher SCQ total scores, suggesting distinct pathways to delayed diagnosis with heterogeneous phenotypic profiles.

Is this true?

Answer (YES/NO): YES